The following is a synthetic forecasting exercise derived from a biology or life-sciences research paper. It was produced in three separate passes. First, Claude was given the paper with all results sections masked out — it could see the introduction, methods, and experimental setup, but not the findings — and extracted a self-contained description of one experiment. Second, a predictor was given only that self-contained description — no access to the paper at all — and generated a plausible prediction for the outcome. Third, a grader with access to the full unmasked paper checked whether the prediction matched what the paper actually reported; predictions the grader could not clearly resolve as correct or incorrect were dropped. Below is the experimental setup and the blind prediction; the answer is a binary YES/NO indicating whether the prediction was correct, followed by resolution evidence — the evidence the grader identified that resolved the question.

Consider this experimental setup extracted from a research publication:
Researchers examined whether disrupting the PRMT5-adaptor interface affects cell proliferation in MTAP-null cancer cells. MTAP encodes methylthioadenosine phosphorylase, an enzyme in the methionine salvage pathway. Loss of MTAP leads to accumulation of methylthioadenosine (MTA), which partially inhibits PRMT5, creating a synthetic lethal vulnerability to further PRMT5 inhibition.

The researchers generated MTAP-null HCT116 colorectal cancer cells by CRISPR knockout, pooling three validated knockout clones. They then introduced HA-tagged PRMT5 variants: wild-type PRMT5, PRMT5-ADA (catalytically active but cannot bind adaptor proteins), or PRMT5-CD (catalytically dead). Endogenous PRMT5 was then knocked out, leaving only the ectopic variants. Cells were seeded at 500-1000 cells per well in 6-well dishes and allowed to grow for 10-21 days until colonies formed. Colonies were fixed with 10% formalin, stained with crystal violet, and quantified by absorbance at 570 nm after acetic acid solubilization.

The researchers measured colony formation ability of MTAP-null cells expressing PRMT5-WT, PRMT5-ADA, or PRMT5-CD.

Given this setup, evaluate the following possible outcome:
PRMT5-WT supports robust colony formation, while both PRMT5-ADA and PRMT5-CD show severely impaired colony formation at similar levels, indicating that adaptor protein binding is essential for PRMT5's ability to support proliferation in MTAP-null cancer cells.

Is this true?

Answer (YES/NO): NO